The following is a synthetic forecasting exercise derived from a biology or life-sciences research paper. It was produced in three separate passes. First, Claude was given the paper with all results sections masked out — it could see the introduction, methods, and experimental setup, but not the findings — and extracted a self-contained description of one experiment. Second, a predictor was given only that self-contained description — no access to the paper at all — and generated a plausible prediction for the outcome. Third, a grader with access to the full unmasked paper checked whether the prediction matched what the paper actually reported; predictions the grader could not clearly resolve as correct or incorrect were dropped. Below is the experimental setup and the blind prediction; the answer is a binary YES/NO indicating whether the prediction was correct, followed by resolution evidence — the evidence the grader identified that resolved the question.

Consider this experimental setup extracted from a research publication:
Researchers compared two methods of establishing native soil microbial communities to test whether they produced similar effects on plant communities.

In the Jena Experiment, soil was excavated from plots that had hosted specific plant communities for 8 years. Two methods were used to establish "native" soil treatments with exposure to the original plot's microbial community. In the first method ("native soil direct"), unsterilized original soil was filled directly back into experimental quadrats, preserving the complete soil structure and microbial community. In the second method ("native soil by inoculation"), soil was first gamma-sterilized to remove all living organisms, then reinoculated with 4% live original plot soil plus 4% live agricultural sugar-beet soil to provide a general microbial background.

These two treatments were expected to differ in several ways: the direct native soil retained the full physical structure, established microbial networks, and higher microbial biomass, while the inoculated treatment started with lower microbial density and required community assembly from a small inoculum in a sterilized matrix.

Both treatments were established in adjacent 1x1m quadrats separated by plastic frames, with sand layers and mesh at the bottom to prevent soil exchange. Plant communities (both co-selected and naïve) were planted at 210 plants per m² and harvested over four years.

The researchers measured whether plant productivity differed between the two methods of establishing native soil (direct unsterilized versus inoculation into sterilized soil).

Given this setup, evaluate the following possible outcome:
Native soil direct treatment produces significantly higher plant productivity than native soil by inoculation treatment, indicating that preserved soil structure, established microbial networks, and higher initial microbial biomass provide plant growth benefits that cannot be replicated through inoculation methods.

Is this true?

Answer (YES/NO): NO